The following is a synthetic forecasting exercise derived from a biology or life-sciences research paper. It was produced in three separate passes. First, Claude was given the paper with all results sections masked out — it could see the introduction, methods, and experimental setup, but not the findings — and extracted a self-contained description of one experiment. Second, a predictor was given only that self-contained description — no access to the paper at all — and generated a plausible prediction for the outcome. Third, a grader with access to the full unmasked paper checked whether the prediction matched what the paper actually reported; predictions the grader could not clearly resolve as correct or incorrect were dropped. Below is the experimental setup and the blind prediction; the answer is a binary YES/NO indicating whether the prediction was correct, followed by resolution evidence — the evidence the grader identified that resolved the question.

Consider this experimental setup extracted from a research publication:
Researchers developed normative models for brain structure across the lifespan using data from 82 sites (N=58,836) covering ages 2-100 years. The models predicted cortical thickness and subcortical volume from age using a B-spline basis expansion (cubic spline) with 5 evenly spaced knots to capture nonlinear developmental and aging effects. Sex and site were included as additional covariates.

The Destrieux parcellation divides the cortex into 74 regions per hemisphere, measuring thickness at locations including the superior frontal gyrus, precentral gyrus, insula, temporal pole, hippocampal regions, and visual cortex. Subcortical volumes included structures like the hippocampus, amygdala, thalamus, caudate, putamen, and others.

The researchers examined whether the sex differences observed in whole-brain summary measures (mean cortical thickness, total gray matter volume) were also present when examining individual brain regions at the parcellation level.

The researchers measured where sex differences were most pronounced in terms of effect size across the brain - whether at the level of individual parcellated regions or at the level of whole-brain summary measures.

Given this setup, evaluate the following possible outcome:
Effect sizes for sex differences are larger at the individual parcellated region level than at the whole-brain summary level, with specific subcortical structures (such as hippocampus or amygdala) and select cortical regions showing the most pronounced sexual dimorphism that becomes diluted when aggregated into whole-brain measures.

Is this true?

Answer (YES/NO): NO